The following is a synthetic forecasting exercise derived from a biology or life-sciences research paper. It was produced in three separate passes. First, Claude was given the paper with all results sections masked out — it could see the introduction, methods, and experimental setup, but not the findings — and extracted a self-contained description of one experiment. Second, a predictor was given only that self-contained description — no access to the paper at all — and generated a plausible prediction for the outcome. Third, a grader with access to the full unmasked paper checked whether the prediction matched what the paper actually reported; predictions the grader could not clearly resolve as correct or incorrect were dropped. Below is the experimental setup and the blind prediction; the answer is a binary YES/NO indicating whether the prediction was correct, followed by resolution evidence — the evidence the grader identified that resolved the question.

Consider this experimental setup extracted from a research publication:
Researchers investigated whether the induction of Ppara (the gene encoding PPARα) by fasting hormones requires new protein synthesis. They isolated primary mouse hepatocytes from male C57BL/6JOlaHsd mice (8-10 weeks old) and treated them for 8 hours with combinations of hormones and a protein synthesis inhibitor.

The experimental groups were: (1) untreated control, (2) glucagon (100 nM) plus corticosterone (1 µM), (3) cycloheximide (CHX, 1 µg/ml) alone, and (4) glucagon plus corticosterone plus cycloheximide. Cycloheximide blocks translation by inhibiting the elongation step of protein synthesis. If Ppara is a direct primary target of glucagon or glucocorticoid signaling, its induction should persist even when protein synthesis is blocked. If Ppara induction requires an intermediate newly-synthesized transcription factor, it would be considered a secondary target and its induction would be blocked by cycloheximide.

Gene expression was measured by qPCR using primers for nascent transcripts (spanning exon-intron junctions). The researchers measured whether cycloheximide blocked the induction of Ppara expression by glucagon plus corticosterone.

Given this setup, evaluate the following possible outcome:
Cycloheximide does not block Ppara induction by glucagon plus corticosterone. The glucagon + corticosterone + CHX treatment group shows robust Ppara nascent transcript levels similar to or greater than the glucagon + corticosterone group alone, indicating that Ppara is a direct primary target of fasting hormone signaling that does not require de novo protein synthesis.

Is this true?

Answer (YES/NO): YES